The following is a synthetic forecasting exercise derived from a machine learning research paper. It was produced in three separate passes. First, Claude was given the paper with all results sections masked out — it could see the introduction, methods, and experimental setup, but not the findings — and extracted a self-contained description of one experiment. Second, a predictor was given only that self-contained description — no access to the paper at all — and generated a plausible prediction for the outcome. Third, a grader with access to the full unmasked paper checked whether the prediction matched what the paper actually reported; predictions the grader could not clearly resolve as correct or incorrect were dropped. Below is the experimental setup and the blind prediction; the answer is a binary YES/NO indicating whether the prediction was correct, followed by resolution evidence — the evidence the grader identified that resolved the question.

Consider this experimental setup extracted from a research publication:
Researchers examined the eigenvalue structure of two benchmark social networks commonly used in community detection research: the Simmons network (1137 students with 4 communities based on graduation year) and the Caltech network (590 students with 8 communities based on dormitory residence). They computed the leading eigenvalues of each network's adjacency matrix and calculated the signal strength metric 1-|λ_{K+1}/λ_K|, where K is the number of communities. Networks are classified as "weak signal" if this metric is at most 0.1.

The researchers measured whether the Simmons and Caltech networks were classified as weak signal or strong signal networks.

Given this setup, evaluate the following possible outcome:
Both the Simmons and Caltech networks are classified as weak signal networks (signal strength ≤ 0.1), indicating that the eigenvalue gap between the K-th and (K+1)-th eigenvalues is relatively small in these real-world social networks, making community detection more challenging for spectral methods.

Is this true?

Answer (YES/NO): YES